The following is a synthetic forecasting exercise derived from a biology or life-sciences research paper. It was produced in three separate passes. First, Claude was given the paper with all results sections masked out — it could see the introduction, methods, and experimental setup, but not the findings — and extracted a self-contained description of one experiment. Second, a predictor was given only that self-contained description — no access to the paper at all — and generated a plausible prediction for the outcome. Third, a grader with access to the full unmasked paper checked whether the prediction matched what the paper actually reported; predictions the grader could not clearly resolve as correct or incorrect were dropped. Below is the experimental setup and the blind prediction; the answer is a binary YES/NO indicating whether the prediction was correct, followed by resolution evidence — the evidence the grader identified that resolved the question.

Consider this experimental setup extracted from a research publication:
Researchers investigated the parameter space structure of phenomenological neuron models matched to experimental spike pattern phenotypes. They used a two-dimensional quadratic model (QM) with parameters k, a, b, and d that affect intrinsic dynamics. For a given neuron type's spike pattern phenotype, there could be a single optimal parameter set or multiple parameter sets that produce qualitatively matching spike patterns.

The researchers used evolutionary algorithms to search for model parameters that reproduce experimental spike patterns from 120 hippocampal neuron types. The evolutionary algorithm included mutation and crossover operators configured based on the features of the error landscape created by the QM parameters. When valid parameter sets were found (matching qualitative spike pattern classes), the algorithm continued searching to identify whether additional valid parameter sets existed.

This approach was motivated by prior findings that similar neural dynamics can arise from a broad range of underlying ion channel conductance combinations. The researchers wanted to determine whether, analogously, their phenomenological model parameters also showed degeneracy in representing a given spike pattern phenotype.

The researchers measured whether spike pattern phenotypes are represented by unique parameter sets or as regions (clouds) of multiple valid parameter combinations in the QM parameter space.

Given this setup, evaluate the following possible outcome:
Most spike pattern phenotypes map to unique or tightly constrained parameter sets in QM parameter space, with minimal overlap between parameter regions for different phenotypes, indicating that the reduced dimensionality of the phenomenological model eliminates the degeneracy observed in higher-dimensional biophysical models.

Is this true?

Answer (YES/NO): NO